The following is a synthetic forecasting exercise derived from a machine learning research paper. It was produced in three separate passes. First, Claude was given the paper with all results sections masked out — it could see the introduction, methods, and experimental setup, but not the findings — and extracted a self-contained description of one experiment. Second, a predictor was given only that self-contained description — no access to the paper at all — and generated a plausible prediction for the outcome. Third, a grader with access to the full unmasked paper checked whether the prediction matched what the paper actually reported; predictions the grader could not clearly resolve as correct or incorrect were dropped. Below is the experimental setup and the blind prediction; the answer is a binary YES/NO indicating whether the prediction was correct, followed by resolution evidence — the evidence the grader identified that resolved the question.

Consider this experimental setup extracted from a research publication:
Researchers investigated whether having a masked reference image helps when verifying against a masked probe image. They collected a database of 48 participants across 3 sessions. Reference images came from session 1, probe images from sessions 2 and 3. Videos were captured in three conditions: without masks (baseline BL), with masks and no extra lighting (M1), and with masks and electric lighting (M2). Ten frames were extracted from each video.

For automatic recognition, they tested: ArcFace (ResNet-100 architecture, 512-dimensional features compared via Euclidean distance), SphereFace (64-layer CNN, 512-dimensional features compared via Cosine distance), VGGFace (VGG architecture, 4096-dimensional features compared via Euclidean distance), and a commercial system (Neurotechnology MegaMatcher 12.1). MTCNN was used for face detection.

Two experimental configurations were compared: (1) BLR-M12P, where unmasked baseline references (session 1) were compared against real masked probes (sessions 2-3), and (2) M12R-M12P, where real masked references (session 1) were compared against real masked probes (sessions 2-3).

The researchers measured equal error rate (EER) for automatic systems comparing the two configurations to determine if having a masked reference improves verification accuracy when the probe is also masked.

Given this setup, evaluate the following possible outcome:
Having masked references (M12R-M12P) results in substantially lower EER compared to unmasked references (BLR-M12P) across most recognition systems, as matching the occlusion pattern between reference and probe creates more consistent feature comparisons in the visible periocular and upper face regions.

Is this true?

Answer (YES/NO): NO